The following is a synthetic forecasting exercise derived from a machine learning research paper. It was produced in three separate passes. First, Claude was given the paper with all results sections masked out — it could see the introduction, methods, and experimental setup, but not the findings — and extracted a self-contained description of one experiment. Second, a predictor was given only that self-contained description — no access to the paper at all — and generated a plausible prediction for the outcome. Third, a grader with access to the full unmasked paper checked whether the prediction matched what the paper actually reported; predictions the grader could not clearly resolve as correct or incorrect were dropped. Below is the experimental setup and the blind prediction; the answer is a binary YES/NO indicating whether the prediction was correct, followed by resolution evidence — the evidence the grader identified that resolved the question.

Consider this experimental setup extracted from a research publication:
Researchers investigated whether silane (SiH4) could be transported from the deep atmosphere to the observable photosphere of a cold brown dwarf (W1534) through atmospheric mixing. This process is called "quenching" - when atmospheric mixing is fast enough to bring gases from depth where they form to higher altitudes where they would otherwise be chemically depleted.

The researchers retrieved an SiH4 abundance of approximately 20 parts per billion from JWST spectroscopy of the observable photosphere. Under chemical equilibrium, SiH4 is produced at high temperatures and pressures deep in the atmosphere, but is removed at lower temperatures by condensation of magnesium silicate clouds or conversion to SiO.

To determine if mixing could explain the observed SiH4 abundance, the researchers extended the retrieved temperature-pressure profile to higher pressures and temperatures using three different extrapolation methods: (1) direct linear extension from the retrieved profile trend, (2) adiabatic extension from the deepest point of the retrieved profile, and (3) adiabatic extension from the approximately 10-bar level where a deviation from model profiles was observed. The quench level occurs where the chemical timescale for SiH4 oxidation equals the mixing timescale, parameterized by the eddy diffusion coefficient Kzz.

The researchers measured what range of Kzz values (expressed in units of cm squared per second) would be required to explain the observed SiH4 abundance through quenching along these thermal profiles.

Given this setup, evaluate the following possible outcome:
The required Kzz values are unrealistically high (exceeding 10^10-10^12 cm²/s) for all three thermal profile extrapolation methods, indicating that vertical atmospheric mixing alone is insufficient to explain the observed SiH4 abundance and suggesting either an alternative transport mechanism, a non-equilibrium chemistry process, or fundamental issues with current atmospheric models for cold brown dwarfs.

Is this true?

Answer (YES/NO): NO